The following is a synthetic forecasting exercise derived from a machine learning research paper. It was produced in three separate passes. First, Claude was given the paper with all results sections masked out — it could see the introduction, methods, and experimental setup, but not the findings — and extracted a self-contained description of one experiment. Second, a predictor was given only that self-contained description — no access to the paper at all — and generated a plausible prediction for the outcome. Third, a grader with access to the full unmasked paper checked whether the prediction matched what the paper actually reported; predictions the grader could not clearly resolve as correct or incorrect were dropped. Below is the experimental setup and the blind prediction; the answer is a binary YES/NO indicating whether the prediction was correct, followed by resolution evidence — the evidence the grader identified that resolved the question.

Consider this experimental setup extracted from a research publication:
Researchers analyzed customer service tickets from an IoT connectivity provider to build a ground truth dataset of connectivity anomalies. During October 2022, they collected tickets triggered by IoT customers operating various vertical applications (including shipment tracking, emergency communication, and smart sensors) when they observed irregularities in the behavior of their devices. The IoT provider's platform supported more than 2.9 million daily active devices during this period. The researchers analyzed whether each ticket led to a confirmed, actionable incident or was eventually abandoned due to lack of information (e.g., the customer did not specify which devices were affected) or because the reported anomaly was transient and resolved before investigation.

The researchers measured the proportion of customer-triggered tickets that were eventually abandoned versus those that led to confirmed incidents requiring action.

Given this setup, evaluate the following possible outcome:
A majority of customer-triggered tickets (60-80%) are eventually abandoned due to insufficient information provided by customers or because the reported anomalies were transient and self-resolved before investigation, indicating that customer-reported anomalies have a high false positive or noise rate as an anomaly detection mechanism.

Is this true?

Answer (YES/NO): NO